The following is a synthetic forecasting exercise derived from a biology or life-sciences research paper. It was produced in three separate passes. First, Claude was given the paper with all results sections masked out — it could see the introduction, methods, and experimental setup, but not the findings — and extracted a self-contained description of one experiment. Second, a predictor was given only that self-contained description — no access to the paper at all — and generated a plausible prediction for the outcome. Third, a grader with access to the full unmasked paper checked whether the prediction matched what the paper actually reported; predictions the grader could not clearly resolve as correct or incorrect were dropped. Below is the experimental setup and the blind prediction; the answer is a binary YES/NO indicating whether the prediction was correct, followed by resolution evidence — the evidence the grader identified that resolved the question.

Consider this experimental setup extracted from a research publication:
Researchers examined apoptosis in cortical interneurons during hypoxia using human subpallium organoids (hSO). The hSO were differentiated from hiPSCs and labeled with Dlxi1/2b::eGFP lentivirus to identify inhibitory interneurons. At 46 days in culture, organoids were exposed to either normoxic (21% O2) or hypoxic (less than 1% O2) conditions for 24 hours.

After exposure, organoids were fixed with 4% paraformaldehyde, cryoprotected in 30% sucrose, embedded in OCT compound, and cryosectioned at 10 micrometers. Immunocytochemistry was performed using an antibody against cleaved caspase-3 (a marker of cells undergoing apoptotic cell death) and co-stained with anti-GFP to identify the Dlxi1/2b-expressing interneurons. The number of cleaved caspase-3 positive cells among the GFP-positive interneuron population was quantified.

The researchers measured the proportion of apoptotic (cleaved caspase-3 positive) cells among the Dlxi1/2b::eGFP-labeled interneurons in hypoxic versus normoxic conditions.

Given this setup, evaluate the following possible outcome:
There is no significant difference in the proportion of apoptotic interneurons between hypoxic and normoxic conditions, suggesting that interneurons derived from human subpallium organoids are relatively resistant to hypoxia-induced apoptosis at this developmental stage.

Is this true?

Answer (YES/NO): YES